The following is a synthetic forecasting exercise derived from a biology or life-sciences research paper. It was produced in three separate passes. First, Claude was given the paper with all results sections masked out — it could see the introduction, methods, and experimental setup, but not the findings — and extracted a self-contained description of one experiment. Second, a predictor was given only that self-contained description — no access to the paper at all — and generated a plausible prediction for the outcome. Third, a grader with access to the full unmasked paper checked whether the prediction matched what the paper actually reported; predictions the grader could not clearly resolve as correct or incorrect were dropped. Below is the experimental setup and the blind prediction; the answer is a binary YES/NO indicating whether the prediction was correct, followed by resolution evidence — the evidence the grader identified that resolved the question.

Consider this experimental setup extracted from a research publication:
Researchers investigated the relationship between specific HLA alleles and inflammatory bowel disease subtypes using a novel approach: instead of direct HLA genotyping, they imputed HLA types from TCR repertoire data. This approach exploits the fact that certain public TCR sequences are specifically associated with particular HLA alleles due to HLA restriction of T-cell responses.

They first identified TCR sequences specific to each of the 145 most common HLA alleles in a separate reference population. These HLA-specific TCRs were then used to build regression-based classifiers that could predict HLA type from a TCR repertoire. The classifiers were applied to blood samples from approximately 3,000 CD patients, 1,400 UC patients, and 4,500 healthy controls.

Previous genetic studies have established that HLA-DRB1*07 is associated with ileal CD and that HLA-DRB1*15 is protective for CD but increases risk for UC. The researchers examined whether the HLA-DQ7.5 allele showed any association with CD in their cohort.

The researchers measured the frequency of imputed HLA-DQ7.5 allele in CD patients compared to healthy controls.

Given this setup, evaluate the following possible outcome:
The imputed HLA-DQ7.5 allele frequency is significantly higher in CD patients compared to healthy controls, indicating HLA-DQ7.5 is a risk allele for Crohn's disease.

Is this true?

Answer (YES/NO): NO